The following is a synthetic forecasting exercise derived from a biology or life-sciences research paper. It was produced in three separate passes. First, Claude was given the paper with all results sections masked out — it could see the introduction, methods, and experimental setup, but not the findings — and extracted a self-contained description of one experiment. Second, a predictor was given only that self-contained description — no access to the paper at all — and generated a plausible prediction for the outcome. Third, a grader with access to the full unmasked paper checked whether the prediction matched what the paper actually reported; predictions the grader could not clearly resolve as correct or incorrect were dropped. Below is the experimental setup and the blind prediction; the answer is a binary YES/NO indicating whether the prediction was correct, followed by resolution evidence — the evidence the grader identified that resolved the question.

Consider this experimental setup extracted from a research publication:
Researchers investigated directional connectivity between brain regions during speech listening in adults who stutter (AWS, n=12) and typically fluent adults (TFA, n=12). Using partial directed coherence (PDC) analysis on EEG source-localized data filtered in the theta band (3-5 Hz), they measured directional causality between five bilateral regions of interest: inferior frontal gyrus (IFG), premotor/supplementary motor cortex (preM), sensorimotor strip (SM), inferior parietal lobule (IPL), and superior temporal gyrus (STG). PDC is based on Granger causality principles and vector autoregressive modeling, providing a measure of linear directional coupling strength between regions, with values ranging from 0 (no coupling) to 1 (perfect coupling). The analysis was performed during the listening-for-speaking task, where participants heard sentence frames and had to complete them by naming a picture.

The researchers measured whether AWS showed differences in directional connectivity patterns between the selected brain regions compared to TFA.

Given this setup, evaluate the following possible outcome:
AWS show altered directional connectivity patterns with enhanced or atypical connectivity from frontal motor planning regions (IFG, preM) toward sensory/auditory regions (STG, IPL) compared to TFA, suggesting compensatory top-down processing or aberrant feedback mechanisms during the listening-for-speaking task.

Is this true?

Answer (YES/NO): NO